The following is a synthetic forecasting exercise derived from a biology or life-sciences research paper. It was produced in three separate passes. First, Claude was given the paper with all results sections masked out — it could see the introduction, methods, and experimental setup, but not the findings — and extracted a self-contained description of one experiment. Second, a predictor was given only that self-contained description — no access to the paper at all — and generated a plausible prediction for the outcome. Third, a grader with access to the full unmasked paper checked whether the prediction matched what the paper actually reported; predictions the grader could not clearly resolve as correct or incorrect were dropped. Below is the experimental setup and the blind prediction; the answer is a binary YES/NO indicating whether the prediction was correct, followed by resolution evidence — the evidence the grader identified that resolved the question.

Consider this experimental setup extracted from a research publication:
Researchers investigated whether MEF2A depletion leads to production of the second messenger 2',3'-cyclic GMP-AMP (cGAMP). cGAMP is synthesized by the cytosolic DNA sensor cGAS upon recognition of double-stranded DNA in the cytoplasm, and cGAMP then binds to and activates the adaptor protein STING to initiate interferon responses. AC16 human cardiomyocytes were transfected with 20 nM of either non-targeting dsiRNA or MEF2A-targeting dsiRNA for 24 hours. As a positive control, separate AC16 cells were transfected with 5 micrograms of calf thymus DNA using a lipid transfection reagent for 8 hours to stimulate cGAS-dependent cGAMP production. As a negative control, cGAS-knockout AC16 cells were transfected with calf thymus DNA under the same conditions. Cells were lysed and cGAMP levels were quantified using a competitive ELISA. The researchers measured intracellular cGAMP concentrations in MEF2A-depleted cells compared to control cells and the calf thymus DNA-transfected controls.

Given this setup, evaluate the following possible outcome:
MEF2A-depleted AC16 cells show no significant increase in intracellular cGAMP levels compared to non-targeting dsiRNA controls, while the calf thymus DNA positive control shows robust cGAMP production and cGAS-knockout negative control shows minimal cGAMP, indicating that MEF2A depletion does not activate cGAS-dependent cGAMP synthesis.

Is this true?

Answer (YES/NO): YES